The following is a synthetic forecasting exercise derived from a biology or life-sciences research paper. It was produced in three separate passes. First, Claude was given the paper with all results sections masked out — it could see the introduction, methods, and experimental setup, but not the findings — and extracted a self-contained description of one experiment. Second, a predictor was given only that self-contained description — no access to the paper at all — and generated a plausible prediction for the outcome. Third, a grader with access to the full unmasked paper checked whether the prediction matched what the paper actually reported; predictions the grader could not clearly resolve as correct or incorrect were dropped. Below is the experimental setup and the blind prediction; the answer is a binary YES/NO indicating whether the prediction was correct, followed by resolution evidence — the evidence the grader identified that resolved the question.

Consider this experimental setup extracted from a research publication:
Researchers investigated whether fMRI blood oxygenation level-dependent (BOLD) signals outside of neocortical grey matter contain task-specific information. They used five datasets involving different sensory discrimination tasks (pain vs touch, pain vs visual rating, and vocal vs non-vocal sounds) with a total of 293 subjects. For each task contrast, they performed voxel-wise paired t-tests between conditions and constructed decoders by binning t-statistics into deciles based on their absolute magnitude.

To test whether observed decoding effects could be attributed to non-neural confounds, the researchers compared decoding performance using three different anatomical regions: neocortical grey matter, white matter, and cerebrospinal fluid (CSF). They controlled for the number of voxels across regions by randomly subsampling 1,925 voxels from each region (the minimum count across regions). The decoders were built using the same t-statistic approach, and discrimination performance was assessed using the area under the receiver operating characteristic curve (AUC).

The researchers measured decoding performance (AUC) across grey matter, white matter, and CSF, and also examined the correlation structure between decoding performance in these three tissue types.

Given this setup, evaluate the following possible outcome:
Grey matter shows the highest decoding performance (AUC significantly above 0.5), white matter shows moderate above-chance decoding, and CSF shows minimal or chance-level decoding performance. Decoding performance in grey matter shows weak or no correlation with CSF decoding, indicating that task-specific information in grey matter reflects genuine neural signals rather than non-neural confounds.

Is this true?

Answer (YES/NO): NO